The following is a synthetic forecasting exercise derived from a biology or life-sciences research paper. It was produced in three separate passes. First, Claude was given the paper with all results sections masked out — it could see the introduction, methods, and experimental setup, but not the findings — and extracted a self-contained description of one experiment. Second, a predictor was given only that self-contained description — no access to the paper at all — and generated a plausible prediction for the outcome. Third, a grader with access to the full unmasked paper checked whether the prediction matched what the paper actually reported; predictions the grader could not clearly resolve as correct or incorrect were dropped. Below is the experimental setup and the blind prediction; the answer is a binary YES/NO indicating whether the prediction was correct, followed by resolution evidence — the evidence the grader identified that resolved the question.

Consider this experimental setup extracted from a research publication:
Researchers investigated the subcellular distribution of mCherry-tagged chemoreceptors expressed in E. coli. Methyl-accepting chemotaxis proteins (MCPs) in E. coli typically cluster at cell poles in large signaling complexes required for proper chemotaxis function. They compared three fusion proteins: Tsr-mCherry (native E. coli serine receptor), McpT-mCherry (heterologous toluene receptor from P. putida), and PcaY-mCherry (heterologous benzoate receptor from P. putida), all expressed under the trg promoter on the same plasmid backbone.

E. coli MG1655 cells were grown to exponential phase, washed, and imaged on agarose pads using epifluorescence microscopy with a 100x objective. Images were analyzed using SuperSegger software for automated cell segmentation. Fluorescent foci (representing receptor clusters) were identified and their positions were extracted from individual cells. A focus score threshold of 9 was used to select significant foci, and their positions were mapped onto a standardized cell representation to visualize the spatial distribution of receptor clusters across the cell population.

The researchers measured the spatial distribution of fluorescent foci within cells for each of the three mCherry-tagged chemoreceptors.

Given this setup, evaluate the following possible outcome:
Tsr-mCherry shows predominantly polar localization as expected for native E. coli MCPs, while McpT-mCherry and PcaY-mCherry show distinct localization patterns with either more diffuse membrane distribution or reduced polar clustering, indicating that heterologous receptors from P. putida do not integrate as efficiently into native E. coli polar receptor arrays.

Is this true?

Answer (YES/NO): NO